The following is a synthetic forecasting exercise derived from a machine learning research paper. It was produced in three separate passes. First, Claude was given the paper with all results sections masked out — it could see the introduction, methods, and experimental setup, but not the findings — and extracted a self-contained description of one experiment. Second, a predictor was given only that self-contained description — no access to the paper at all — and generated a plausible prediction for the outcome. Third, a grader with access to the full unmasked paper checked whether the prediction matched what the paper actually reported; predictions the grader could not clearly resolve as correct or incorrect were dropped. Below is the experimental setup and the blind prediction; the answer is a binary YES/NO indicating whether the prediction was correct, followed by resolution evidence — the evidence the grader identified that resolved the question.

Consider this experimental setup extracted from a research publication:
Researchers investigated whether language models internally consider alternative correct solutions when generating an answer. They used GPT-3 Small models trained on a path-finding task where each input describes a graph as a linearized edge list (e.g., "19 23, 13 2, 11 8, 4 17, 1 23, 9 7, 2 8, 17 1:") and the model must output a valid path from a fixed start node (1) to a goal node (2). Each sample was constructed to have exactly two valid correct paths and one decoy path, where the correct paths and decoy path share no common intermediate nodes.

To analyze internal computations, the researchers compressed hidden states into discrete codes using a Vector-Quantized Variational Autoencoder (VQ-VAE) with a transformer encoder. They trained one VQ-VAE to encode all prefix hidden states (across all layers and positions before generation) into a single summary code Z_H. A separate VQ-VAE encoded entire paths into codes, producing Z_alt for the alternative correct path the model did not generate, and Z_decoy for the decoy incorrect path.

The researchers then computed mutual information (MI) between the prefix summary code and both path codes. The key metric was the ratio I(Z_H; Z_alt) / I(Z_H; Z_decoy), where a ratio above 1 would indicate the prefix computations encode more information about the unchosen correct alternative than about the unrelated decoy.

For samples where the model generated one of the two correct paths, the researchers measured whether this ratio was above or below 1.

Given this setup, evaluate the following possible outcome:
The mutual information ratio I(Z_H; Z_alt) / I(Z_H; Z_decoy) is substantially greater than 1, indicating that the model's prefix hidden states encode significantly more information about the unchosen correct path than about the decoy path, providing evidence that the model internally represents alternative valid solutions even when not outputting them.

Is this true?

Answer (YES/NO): YES